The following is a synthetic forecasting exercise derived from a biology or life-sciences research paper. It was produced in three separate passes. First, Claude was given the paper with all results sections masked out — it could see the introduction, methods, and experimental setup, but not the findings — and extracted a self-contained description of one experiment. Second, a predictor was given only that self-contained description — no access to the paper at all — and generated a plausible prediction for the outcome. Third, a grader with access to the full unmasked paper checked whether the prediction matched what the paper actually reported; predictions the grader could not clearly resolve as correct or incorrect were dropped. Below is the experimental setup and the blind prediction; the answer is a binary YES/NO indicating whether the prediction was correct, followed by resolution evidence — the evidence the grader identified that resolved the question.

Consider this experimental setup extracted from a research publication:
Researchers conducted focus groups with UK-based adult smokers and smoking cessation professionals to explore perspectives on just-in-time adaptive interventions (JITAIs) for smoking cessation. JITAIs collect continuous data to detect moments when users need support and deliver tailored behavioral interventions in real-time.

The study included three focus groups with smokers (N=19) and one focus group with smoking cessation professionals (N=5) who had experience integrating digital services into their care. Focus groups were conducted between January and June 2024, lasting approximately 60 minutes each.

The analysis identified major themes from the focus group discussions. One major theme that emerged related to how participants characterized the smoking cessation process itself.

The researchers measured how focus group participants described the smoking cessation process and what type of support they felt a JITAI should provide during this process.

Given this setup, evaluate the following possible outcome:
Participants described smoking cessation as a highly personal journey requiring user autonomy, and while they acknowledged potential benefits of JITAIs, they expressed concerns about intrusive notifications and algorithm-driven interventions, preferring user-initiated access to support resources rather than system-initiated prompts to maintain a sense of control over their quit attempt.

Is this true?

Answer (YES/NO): NO